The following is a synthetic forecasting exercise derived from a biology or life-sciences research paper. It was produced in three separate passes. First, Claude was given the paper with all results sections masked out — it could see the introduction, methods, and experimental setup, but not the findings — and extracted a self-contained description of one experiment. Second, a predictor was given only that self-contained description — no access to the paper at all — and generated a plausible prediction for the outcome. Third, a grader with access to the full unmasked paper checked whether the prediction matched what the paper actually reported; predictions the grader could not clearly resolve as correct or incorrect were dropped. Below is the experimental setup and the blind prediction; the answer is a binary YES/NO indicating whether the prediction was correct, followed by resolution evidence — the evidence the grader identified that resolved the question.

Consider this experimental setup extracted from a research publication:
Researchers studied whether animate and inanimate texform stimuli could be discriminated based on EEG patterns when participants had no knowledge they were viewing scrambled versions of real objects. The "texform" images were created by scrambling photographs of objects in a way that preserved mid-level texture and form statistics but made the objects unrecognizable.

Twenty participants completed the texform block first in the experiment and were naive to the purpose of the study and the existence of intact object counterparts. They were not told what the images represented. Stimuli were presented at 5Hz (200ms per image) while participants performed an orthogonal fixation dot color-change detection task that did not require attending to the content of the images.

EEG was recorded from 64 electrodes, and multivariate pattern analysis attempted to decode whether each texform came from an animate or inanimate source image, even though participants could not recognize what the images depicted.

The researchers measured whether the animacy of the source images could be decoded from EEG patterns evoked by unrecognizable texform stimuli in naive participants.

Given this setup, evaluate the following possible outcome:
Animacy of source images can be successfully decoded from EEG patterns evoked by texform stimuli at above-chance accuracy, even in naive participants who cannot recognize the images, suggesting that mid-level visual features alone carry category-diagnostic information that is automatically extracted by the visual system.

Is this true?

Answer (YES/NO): YES